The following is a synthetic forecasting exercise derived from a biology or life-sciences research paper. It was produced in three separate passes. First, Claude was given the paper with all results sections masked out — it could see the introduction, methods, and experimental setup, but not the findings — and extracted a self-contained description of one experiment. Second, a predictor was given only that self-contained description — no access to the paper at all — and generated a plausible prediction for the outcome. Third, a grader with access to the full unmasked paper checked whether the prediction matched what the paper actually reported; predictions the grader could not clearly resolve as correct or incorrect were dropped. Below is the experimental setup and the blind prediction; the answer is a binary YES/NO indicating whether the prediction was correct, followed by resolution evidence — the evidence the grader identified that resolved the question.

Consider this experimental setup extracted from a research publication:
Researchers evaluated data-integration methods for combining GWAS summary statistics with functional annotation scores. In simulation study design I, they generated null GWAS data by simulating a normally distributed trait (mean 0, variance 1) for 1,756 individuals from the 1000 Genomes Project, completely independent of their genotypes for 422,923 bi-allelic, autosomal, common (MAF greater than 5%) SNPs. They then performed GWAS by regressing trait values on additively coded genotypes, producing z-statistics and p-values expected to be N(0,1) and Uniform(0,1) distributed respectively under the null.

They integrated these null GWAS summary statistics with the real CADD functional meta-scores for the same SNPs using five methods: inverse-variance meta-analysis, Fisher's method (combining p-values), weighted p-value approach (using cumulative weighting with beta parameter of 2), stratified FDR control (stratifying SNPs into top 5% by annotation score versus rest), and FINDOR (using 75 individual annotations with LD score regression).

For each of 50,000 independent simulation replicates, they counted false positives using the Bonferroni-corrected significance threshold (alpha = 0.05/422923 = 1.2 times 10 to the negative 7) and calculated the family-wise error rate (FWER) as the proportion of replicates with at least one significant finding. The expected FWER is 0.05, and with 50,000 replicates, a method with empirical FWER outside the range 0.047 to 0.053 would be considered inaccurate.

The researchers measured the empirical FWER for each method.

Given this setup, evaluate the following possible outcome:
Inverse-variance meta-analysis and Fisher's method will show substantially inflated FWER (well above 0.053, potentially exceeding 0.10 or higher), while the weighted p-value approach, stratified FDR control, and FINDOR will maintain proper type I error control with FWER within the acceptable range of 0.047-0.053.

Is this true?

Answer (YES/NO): NO